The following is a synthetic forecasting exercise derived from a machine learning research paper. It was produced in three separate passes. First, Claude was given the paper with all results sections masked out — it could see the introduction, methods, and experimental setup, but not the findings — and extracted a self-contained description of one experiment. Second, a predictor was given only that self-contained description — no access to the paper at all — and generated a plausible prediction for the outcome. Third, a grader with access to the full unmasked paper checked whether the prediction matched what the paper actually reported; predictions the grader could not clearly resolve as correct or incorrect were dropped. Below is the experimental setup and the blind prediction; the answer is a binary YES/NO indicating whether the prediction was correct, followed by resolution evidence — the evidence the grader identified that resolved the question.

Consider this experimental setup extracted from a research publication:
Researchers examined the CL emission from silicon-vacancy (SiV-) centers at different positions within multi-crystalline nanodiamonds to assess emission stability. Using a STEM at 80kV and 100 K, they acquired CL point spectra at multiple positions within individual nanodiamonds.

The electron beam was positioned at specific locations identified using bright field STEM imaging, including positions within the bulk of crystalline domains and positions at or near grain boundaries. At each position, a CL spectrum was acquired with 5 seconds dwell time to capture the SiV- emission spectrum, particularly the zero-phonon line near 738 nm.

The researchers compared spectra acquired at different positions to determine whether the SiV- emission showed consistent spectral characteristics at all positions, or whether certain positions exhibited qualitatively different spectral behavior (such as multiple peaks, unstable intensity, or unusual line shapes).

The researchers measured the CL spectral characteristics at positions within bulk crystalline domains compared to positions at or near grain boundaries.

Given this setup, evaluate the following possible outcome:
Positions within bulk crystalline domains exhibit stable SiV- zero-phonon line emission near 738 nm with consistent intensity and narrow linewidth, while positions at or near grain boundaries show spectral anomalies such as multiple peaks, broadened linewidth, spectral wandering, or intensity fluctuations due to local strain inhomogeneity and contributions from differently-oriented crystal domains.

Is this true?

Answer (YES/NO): NO